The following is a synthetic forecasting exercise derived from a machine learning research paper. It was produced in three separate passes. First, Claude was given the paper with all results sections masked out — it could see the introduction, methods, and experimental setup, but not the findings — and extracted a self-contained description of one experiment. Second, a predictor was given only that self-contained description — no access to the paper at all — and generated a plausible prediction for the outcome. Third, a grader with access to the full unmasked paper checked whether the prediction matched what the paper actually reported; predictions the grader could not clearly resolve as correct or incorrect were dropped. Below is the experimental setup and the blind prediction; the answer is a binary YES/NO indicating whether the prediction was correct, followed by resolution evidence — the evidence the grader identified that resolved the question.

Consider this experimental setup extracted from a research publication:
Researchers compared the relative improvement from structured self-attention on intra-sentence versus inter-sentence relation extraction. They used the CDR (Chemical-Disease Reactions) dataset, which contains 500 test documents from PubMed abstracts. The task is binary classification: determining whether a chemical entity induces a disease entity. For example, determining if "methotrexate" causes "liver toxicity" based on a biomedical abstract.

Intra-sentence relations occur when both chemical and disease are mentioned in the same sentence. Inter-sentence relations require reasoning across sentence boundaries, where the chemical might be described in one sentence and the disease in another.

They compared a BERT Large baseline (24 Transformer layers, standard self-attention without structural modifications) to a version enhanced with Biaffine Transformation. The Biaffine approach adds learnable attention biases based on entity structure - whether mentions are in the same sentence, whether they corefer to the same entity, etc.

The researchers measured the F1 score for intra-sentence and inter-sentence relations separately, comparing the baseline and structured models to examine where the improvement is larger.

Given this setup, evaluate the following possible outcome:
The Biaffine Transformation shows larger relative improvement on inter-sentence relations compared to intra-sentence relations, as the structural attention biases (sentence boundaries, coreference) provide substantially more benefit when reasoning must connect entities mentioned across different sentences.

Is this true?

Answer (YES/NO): YES